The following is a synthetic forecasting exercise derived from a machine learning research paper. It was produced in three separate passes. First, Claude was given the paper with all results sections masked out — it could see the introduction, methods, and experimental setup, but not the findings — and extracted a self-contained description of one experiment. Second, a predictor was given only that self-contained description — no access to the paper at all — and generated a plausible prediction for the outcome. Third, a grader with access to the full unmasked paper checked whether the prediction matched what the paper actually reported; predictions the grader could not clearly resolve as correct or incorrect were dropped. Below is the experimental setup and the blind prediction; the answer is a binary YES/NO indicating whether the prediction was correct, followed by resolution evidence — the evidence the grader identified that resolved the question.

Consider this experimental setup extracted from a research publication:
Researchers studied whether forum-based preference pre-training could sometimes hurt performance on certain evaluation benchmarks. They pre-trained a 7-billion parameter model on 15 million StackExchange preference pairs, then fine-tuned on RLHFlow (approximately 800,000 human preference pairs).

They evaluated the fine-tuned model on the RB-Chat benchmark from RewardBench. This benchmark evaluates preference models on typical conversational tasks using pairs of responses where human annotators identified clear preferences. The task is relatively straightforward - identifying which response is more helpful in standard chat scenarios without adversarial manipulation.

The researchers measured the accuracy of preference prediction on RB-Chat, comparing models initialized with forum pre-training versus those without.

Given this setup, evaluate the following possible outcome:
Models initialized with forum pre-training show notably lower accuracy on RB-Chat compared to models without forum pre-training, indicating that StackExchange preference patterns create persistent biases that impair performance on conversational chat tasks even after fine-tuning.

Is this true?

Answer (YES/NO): NO